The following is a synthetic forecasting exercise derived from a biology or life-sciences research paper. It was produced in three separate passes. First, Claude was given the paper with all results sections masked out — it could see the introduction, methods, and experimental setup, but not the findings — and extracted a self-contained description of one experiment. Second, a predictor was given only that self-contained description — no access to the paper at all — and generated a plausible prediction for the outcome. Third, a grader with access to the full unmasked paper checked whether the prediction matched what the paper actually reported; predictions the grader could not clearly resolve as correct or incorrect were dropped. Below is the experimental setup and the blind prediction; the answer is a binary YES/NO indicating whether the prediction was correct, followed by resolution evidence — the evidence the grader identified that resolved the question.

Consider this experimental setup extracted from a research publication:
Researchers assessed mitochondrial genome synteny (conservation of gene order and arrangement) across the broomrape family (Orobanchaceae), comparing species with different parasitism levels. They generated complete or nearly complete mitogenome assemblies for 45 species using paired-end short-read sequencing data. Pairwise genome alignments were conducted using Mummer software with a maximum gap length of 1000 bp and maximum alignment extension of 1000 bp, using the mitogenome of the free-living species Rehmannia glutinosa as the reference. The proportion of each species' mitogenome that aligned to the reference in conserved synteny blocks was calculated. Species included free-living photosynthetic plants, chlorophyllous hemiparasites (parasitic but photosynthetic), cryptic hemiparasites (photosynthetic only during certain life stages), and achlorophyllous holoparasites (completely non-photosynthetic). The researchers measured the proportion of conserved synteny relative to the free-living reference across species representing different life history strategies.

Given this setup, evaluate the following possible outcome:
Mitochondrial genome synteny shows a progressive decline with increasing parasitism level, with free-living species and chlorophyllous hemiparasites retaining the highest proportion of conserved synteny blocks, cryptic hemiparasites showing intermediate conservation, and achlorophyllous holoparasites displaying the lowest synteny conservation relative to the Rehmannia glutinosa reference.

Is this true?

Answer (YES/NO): NO